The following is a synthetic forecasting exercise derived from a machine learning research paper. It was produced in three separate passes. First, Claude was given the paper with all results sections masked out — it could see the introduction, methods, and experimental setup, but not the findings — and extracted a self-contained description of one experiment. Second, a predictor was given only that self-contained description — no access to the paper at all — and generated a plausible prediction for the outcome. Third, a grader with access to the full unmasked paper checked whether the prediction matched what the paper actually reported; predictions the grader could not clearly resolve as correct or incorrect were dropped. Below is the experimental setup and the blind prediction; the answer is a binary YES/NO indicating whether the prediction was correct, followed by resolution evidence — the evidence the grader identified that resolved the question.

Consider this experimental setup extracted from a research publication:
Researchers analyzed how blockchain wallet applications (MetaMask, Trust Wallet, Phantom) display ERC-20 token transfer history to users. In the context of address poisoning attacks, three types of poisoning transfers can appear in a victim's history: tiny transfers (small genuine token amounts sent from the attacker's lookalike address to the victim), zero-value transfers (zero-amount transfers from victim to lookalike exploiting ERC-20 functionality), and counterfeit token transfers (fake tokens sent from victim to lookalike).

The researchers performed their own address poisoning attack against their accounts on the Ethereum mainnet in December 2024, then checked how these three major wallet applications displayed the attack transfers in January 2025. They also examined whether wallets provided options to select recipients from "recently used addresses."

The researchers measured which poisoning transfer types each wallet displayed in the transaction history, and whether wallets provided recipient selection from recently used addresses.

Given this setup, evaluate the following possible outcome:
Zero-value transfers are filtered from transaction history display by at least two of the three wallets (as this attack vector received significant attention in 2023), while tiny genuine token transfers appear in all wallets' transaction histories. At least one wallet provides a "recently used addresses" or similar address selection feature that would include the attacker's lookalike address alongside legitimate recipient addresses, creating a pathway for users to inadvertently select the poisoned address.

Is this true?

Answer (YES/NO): NO